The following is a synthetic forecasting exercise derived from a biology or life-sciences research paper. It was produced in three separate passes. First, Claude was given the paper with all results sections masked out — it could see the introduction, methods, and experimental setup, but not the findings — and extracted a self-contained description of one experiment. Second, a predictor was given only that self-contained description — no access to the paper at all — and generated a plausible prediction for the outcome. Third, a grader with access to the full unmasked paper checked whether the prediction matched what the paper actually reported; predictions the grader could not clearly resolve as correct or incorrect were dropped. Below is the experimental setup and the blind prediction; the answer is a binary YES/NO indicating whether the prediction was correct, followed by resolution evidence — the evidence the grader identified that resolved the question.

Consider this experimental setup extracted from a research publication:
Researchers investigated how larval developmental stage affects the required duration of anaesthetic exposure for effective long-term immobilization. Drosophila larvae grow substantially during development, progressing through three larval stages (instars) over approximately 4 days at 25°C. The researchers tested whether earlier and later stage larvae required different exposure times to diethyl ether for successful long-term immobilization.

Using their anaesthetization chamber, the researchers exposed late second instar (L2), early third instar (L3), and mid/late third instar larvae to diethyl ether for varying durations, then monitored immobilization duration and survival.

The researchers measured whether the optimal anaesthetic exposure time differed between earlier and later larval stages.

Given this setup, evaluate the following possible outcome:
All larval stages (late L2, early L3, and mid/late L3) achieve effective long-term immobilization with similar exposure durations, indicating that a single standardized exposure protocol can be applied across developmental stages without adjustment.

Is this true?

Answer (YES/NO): NO